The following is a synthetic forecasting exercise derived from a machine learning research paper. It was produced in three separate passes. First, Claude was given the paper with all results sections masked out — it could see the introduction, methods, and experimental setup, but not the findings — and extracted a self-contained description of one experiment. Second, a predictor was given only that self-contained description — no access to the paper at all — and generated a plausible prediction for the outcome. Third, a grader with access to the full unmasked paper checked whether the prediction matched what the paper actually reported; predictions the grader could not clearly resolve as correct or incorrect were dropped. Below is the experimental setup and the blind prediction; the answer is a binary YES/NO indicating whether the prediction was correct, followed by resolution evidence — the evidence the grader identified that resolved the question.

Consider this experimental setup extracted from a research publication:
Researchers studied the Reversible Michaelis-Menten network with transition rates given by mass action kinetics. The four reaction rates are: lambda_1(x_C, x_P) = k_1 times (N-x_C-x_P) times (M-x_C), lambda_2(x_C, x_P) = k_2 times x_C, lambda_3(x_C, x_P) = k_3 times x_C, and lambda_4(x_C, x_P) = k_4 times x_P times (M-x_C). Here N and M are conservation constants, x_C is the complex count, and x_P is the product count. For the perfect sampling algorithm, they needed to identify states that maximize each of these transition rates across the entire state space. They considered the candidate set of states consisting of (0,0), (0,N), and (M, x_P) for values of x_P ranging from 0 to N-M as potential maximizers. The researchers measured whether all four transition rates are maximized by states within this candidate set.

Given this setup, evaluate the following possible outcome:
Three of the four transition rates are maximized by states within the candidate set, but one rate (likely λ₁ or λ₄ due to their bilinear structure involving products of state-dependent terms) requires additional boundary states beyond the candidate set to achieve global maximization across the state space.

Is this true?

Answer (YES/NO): NO